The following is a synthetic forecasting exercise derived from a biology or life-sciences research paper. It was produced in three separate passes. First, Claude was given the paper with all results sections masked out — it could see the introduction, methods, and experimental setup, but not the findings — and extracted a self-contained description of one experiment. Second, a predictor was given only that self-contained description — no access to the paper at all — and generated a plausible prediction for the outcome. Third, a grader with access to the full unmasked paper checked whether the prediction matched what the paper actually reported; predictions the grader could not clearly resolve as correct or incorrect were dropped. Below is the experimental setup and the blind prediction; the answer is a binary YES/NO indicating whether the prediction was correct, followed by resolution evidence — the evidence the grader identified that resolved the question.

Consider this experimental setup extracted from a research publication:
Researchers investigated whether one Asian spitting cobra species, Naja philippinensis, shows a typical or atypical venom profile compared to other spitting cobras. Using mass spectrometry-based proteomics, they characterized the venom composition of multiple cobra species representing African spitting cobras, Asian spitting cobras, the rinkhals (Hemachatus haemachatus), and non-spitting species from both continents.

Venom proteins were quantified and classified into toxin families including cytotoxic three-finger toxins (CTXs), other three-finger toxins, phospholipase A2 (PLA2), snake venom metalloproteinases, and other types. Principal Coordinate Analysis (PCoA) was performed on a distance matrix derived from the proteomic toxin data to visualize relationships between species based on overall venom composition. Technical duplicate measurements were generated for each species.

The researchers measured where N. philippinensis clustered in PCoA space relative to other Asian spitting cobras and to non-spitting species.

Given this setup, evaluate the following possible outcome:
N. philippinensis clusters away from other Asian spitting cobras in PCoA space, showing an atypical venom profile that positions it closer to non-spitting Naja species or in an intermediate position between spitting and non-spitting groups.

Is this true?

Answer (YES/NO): YES